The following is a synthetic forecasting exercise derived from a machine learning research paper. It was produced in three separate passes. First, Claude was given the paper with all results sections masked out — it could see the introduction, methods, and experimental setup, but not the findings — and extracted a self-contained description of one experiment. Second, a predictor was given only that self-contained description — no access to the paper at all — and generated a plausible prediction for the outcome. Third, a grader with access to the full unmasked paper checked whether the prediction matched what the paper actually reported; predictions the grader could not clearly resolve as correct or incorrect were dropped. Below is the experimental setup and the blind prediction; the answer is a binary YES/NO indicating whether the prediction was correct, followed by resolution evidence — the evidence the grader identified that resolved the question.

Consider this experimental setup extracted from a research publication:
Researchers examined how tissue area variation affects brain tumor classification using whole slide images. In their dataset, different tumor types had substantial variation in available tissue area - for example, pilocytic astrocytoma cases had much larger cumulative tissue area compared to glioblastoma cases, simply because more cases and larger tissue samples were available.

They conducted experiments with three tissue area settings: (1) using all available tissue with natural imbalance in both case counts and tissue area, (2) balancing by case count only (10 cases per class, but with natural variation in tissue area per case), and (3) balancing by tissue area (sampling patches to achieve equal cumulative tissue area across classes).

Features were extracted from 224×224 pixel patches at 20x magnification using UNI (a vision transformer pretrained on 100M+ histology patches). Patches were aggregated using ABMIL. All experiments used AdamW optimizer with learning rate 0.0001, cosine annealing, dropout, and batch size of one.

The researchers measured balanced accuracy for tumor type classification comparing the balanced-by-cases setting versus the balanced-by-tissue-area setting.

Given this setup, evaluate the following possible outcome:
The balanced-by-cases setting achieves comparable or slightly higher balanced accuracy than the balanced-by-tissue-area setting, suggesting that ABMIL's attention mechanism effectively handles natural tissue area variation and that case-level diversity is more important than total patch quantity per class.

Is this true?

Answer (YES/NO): NO